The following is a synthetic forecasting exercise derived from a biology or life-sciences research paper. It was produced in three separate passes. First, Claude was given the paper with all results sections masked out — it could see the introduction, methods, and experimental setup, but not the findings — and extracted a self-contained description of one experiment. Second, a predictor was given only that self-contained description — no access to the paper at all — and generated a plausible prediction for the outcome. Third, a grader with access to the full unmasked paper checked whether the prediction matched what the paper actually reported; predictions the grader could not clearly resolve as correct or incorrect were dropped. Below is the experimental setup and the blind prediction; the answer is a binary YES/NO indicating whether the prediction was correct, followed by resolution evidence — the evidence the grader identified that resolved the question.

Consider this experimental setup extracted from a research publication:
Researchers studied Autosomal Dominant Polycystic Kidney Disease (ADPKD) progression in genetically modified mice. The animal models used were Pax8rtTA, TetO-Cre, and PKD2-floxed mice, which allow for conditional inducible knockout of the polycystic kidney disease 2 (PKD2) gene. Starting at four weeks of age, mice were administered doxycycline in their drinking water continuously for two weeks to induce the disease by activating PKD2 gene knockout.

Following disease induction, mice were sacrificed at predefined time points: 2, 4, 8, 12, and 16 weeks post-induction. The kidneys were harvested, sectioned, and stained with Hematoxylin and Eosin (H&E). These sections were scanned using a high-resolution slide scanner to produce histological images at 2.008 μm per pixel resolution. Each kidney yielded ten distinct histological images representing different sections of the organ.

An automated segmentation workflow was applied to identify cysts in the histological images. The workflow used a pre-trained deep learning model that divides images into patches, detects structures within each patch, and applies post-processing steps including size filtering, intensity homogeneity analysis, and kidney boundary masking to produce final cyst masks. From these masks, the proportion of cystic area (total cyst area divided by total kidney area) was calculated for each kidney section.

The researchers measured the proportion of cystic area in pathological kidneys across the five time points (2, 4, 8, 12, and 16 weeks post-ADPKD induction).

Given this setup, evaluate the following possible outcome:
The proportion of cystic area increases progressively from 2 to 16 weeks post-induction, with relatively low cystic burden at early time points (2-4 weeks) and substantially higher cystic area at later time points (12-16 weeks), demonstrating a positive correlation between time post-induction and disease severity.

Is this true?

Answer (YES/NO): YES